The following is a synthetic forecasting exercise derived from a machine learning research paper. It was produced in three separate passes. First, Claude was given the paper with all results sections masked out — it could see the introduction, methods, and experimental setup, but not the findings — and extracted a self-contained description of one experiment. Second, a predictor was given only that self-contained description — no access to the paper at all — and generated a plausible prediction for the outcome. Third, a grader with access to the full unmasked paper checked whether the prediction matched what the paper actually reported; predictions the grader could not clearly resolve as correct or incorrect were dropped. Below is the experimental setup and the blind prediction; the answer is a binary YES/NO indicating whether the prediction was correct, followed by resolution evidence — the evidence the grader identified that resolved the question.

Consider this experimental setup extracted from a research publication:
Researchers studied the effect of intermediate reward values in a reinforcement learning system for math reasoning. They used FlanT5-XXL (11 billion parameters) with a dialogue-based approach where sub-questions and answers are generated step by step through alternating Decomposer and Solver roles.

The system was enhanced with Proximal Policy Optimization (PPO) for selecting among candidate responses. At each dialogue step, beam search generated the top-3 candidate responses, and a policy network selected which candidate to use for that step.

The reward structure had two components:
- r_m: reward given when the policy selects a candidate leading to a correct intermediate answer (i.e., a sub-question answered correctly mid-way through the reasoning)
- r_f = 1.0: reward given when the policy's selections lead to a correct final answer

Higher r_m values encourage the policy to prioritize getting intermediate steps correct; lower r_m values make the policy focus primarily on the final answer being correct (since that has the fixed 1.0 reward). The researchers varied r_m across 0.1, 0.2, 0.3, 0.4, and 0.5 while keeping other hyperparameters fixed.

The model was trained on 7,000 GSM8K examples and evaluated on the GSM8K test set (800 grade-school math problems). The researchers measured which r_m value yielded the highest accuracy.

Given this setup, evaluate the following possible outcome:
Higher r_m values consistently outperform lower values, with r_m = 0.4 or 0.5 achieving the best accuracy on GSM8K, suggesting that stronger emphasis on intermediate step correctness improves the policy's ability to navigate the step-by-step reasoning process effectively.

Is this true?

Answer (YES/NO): NO